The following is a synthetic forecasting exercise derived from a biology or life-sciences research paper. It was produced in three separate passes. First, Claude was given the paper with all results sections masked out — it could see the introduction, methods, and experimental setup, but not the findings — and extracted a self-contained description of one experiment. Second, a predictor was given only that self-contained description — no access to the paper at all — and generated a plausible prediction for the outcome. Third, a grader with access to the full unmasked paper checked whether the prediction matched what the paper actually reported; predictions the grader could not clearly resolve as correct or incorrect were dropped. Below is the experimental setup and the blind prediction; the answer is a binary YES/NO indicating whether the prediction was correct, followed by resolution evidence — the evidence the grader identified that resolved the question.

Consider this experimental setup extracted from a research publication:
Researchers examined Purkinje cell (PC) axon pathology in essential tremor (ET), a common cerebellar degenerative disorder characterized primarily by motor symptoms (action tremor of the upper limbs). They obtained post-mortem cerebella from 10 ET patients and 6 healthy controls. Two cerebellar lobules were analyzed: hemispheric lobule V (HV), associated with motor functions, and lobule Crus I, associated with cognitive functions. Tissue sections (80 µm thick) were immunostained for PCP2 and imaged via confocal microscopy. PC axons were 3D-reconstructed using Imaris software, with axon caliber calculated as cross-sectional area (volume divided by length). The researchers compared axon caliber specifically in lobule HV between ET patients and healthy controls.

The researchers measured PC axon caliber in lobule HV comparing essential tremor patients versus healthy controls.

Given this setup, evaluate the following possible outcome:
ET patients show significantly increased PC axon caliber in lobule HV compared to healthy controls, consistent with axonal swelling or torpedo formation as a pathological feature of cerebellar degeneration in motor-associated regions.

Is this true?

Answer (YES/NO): NO